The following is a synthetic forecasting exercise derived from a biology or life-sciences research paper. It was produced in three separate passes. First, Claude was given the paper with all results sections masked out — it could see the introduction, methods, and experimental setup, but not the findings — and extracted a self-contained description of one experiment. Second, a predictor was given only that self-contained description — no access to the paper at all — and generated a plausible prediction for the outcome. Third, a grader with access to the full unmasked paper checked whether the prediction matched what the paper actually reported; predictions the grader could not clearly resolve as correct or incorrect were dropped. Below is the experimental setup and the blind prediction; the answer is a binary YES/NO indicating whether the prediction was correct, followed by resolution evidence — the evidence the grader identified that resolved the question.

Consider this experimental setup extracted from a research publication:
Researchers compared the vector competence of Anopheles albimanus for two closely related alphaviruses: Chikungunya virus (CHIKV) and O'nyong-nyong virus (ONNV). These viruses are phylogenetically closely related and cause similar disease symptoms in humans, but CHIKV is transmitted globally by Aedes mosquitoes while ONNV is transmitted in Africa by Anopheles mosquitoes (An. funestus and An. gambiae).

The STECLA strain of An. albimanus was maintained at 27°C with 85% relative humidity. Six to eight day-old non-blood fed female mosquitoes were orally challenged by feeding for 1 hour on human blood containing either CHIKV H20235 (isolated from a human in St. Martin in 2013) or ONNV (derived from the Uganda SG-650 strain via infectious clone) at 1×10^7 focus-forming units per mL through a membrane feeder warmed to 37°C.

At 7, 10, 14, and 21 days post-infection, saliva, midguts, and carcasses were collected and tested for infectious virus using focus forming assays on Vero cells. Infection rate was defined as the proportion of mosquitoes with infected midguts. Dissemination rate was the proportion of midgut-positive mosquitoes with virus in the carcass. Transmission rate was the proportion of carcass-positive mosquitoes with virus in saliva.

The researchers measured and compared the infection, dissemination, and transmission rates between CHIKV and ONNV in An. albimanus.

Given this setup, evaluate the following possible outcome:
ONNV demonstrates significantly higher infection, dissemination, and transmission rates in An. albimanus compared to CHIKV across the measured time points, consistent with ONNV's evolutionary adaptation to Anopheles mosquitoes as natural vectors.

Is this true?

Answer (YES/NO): YES